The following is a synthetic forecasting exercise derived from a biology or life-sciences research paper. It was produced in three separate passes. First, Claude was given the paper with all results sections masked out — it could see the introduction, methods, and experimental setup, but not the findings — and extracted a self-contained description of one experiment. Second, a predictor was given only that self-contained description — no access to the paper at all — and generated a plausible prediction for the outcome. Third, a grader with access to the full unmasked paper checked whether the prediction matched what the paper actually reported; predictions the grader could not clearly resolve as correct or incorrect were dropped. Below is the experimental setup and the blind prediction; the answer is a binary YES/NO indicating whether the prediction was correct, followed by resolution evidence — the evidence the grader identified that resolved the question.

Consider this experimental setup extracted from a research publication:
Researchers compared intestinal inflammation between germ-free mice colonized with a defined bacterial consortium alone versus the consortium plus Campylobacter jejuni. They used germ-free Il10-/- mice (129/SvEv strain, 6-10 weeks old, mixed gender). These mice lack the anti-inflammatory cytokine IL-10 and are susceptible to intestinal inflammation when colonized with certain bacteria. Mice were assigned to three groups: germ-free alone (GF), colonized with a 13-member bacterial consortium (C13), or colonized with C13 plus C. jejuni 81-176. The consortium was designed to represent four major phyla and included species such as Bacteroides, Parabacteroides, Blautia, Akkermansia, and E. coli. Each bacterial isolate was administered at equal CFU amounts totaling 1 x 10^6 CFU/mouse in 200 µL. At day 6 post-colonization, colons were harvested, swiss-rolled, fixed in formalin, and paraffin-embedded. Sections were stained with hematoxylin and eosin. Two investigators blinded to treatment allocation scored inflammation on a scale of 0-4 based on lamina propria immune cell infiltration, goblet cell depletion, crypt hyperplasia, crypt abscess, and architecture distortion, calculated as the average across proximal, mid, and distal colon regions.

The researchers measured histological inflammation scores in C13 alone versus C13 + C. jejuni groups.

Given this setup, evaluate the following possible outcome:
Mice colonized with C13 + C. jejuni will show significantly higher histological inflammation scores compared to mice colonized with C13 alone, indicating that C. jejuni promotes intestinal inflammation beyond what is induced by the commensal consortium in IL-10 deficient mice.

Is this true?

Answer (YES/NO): YES